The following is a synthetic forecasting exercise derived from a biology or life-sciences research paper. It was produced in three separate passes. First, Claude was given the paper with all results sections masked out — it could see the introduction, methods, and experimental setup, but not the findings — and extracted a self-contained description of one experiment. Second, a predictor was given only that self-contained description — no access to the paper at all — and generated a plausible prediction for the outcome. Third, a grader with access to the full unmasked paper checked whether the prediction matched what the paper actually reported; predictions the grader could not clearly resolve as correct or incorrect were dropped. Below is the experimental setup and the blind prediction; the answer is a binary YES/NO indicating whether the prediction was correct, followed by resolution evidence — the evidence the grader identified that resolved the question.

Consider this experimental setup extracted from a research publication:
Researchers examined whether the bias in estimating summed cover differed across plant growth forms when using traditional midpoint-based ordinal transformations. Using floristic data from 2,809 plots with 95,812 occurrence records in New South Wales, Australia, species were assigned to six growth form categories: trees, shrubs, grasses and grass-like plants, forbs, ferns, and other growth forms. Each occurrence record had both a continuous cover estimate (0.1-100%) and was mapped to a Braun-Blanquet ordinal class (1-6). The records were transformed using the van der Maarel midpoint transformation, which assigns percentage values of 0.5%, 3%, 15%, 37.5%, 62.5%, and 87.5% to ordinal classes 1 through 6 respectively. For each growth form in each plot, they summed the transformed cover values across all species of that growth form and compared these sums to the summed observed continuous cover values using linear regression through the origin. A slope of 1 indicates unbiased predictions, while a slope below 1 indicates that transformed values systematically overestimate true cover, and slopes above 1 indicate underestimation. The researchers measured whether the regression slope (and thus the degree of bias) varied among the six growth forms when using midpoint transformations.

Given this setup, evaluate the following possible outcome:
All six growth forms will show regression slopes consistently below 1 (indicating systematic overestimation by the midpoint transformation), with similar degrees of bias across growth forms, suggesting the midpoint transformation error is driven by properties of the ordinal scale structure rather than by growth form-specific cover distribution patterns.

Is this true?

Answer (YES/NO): NO